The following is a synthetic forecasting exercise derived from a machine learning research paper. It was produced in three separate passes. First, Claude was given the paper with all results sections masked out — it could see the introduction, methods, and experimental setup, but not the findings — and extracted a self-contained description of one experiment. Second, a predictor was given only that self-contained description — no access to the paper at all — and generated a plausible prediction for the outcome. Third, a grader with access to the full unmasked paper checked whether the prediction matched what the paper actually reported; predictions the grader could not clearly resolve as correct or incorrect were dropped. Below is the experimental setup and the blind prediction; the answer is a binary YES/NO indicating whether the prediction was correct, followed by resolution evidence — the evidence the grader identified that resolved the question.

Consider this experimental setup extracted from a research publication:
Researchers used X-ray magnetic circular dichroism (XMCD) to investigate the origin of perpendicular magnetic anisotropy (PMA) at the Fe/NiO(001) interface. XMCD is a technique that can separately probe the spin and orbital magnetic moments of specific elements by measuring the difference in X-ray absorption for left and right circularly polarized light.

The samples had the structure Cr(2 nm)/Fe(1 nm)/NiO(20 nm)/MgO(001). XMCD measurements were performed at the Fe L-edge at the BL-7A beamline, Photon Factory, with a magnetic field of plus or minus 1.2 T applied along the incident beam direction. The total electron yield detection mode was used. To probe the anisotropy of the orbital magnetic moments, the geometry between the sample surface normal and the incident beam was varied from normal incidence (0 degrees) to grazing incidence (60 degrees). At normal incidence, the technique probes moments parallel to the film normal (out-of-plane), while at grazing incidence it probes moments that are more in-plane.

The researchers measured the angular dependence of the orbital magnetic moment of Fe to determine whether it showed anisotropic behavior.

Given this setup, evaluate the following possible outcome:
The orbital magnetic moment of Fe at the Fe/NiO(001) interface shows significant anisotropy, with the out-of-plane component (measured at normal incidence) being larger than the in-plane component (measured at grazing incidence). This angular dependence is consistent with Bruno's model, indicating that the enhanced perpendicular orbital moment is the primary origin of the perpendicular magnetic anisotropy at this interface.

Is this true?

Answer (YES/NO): YES